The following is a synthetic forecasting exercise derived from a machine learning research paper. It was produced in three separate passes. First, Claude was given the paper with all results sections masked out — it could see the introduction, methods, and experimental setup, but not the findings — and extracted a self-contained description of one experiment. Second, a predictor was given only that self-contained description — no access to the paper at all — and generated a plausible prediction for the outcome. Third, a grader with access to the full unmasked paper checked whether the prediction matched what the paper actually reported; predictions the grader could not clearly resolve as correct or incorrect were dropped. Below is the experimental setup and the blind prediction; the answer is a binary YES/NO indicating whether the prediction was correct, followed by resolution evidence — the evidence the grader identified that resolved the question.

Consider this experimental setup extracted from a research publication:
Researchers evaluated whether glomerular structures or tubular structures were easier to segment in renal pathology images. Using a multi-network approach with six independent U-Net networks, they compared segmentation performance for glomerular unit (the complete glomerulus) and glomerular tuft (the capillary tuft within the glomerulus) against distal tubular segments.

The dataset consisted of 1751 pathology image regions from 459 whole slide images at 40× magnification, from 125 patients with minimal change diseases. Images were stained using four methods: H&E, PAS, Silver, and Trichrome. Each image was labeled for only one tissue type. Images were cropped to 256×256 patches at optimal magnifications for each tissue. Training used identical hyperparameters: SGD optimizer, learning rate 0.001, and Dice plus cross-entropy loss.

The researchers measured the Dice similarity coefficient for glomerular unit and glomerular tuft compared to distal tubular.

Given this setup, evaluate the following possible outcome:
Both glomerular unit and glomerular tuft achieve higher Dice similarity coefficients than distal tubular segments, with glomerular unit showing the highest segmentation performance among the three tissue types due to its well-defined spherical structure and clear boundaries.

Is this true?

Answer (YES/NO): NO